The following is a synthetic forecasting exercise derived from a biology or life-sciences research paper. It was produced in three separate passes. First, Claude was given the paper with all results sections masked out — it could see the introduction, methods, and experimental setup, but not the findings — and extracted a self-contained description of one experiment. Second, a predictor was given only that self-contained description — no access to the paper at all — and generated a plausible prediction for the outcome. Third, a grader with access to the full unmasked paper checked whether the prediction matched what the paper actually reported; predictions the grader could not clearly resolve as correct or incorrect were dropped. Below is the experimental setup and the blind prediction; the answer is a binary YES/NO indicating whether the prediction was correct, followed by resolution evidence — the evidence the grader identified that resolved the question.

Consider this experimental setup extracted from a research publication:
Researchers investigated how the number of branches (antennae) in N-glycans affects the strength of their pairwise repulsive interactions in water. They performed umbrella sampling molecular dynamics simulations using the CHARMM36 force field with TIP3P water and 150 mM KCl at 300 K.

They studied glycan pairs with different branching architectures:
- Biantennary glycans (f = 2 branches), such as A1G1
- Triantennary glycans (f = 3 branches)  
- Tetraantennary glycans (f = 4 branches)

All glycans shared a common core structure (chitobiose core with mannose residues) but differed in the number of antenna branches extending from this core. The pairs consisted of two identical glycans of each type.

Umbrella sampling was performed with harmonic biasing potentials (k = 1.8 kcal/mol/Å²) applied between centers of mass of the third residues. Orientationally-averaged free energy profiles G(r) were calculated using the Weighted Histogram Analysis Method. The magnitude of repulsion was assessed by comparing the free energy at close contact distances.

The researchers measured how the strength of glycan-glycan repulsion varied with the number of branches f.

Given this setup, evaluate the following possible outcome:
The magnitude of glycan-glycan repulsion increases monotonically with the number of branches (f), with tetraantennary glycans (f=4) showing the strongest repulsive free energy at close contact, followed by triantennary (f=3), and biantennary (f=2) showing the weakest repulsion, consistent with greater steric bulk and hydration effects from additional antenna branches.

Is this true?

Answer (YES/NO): NO